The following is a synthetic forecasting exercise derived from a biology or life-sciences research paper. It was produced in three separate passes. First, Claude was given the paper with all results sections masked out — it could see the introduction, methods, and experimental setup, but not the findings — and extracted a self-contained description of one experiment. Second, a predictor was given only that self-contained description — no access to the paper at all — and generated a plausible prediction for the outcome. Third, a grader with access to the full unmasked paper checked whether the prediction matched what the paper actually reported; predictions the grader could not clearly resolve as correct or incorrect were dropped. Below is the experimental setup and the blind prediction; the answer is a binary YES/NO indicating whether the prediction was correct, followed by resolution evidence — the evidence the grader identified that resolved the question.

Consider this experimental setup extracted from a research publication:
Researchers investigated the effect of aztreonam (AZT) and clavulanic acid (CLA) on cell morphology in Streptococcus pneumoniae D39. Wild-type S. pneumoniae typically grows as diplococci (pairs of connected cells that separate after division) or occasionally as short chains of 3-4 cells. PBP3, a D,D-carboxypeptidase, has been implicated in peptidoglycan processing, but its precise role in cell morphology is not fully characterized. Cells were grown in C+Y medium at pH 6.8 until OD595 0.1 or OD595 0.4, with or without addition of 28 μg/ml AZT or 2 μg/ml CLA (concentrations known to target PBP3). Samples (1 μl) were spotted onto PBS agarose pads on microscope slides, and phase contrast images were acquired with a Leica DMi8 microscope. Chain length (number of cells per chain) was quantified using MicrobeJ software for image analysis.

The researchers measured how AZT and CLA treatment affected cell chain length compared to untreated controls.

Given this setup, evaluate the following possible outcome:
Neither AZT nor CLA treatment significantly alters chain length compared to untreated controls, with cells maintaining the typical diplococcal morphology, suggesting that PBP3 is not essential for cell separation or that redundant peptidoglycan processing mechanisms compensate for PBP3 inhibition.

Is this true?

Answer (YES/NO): NO